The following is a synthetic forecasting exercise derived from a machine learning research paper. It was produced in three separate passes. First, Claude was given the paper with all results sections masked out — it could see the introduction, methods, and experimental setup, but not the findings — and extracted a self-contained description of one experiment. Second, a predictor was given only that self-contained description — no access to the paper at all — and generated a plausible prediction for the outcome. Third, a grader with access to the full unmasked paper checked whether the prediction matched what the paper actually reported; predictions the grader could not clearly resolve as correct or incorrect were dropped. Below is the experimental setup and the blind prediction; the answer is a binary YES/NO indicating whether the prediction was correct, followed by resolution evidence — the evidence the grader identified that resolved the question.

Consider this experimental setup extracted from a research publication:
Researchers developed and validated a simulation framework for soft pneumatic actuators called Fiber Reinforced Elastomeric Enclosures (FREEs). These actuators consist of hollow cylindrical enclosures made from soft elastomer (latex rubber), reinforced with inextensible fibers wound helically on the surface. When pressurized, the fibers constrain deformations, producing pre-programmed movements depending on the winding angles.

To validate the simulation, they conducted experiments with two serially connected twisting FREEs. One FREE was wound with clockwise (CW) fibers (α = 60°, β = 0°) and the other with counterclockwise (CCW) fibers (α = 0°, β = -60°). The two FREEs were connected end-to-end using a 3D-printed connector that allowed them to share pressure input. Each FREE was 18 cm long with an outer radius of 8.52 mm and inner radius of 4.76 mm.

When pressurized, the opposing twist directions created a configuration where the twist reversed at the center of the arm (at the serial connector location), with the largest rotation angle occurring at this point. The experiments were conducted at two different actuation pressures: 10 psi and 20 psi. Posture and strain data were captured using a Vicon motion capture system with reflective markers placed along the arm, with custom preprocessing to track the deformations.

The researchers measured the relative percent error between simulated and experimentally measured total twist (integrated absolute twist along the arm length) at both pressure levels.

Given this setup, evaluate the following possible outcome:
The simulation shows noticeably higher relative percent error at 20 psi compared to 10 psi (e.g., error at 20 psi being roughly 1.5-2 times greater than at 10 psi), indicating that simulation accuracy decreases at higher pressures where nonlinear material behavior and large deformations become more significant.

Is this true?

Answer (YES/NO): YES